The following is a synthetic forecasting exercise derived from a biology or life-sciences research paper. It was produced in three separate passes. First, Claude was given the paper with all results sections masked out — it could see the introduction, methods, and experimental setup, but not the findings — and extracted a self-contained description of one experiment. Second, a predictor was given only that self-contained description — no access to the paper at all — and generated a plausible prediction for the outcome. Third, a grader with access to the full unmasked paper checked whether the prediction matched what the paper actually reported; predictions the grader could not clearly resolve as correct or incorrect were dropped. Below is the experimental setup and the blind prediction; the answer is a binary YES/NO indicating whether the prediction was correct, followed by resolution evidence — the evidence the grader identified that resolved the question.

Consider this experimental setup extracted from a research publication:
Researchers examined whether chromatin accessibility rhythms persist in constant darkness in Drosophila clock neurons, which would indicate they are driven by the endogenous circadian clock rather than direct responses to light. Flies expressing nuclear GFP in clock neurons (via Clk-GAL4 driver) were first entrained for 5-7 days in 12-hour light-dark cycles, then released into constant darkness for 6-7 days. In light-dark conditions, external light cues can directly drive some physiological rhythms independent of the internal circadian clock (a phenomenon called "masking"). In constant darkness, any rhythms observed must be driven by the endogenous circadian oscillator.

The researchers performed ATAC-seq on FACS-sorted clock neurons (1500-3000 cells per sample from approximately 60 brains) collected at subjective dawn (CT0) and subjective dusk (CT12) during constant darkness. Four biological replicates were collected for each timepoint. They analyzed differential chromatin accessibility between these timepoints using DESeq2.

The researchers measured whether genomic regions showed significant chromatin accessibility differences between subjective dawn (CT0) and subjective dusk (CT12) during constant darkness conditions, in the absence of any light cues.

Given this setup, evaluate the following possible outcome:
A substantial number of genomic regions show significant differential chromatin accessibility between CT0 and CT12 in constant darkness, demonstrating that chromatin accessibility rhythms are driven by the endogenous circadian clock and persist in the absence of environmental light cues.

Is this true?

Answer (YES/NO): YES